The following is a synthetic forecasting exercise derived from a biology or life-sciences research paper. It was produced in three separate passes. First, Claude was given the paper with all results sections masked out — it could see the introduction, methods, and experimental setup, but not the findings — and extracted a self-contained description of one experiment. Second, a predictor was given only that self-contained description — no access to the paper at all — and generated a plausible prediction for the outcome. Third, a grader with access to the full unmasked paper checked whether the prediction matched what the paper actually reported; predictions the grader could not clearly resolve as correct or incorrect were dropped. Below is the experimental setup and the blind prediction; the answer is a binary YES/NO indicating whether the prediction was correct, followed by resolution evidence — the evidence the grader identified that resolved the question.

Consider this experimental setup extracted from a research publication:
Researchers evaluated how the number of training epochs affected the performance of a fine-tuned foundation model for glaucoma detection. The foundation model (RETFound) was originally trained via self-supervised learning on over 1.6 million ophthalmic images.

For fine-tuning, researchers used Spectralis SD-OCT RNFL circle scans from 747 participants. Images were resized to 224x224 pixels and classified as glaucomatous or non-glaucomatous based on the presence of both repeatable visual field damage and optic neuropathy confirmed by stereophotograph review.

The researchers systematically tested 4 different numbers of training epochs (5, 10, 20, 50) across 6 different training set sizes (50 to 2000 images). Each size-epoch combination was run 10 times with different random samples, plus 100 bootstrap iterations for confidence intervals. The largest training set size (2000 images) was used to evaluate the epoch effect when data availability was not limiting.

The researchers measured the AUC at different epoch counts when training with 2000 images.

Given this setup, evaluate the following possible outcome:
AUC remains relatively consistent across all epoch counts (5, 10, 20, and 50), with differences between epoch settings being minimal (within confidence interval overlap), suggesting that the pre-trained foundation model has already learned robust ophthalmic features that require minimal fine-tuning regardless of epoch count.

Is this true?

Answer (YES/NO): NO